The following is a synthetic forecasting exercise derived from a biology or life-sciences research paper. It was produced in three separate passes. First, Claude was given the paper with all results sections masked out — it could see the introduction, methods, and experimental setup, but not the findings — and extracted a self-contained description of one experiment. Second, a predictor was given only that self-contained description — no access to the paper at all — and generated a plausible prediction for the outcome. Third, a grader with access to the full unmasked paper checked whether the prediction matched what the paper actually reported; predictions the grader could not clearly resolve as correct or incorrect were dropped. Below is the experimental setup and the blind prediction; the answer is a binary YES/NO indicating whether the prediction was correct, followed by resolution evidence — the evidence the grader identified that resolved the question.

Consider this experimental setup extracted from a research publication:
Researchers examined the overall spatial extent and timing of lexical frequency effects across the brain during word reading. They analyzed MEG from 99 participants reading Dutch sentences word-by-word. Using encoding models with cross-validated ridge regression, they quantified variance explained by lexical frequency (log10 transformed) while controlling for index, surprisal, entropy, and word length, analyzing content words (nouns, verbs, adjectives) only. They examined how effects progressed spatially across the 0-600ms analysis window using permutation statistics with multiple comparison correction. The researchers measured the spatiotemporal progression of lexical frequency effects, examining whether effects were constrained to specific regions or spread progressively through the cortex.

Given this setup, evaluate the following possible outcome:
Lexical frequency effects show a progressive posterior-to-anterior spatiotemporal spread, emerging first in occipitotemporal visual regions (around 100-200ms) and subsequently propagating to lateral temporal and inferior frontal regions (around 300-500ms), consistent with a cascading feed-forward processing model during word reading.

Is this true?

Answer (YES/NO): YES